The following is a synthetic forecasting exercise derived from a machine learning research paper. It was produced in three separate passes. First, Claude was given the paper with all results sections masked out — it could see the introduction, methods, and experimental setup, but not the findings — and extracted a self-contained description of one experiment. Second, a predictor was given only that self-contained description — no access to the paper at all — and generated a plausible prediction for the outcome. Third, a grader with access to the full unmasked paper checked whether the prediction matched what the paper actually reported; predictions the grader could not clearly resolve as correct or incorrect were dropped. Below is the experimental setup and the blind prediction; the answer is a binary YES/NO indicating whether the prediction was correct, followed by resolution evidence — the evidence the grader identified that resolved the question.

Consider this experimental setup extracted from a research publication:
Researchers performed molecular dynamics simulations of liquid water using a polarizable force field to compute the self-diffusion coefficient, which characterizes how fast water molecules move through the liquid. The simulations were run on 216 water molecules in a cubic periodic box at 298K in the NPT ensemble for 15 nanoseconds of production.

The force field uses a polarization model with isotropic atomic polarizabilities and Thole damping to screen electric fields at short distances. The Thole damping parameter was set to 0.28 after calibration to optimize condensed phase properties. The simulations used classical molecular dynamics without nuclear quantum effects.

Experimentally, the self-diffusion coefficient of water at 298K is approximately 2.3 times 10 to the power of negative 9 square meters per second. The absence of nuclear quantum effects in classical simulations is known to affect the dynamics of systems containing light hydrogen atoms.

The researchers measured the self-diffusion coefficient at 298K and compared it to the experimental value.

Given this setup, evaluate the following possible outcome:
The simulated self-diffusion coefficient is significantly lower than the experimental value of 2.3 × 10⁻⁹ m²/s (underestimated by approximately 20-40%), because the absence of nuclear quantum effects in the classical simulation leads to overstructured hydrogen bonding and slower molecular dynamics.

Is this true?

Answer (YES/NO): YES